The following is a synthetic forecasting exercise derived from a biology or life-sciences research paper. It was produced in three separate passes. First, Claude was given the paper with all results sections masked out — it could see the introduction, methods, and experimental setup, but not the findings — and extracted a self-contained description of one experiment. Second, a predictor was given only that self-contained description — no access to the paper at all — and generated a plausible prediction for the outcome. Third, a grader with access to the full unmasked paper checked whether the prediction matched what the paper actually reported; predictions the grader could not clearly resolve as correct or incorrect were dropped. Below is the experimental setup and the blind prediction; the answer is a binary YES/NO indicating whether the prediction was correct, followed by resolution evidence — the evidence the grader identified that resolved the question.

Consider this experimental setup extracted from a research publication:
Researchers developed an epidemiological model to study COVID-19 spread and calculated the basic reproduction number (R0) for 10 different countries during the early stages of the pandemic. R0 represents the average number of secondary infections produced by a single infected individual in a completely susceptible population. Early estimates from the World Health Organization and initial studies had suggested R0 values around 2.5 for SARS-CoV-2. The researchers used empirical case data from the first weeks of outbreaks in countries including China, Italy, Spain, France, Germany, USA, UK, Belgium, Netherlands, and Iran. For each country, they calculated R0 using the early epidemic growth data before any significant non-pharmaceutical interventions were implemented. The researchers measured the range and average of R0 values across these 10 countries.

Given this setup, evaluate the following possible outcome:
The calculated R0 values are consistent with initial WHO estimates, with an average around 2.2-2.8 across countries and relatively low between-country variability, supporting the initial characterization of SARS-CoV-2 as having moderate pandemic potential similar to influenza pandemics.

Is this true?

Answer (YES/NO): NO